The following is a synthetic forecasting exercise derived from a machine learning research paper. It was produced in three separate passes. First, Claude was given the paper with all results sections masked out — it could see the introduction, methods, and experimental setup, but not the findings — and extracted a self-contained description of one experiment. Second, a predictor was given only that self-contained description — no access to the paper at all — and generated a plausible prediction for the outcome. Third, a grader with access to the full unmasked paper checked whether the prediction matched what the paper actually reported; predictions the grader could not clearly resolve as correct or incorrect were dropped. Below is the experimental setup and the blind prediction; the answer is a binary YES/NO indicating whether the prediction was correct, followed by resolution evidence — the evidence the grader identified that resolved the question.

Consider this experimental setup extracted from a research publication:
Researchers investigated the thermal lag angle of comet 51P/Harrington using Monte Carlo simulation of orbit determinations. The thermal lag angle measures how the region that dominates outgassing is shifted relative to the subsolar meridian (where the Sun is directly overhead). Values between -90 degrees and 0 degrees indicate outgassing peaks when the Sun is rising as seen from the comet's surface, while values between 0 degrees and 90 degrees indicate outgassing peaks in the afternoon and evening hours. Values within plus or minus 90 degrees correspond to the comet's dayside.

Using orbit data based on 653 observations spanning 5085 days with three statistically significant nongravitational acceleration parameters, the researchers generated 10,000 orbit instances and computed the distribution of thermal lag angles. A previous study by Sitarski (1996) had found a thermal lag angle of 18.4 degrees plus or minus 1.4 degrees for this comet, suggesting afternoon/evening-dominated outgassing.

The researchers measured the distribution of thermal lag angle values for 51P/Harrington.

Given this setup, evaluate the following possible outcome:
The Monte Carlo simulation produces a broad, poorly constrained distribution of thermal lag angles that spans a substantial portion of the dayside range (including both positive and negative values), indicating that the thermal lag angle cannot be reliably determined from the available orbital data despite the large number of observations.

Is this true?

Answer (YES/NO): NO